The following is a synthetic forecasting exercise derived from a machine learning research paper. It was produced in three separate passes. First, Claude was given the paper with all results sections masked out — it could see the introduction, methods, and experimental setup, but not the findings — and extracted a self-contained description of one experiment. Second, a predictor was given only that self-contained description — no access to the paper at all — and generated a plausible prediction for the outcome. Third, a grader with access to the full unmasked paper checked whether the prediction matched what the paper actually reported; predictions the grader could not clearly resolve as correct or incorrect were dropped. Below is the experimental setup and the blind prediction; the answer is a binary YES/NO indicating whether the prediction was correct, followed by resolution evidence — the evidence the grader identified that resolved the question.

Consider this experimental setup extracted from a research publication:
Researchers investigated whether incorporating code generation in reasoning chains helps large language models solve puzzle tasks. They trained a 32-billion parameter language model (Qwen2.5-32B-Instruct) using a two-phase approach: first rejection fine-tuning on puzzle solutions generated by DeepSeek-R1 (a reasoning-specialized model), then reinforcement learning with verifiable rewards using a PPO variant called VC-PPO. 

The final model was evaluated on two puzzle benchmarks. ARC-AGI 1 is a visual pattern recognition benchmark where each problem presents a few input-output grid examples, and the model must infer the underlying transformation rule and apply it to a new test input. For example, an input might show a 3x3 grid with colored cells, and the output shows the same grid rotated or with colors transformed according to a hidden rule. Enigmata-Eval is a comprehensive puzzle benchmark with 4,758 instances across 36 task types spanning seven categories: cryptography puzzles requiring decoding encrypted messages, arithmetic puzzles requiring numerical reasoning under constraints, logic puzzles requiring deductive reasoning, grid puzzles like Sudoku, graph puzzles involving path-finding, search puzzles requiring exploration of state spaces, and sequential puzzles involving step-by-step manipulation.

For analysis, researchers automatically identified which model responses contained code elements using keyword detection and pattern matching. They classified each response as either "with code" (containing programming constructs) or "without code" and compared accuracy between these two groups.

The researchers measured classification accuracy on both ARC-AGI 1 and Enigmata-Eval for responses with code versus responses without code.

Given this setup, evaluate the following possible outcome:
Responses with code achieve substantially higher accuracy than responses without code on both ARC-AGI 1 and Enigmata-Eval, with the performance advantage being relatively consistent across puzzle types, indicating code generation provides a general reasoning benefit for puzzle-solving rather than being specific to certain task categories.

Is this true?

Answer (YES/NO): NO